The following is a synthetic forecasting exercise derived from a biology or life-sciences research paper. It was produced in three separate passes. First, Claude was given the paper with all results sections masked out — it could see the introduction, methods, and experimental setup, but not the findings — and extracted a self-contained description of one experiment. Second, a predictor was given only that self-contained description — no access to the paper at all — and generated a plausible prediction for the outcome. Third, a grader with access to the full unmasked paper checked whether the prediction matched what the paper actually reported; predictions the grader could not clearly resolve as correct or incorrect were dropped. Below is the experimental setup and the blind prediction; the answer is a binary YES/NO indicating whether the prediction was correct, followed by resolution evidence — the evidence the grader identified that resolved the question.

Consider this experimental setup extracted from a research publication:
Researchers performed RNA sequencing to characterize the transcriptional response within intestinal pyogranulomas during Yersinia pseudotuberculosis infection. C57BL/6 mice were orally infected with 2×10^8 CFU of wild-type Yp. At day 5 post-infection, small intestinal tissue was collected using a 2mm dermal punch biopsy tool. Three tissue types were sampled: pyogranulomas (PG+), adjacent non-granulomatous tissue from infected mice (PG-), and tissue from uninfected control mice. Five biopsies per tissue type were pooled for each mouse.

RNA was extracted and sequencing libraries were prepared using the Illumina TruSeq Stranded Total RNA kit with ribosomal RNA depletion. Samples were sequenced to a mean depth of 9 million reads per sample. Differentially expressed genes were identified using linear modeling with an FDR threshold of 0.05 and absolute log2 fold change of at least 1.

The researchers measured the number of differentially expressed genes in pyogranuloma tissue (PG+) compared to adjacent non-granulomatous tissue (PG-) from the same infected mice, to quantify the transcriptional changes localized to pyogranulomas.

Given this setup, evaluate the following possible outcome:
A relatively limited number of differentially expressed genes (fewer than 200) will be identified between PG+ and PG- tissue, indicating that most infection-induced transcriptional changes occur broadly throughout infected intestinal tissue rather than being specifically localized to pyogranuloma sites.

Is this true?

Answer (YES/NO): NO